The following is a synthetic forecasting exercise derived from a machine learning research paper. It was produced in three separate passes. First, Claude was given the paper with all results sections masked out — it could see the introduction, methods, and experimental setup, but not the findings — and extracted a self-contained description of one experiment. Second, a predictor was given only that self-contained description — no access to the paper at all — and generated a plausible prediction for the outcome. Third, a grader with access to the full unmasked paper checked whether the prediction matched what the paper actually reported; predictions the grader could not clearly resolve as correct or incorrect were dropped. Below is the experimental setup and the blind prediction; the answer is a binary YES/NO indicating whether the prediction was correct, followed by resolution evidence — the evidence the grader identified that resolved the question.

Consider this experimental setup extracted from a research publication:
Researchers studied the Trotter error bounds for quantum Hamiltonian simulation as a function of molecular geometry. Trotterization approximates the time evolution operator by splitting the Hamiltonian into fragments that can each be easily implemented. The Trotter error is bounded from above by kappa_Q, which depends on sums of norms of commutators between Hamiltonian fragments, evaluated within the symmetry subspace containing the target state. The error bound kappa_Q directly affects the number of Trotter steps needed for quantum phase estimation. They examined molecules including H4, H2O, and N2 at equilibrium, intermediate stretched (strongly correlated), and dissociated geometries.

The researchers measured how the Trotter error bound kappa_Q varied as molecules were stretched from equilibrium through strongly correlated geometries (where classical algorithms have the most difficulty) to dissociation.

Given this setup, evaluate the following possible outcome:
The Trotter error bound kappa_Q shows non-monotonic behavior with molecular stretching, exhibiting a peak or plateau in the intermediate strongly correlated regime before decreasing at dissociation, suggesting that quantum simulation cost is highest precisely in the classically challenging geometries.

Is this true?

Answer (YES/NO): NO